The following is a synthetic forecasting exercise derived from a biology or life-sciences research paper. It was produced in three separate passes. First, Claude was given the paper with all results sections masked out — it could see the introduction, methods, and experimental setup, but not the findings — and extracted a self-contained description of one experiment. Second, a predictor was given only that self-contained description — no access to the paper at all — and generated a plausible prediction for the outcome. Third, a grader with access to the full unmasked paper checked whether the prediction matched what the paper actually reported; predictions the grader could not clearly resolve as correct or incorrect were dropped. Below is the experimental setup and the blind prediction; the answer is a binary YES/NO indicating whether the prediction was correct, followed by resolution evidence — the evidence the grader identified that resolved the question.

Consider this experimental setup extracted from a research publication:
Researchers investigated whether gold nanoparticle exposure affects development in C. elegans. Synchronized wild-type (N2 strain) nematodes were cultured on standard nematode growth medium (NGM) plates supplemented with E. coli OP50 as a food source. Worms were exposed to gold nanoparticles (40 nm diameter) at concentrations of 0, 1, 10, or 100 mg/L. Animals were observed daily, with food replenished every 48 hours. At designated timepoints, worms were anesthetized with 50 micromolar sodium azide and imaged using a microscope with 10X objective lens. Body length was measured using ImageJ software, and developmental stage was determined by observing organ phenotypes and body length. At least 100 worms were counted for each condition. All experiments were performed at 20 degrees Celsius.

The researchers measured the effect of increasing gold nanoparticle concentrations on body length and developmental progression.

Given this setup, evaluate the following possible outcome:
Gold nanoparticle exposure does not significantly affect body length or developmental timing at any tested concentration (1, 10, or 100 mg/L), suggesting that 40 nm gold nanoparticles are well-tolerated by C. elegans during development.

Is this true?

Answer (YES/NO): NO